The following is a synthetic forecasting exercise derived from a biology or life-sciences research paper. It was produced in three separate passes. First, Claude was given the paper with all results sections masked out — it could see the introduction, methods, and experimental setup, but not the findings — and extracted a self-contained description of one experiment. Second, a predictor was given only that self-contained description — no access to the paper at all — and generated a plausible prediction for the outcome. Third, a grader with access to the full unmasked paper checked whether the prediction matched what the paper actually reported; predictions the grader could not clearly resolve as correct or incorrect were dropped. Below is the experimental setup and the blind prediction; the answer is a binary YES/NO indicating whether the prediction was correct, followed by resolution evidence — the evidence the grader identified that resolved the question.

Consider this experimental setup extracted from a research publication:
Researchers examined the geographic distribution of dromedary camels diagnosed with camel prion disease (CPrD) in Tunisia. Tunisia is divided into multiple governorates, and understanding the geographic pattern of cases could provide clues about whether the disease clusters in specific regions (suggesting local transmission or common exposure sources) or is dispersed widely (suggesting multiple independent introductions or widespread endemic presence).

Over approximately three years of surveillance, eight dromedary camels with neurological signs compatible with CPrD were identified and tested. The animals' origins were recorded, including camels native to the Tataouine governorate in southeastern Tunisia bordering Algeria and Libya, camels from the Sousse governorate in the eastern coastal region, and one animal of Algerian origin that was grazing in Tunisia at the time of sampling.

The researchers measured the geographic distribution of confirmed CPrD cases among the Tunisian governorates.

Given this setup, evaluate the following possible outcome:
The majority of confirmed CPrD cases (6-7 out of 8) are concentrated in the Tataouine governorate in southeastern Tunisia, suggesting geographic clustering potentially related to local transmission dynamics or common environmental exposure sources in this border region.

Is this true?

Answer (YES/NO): YES